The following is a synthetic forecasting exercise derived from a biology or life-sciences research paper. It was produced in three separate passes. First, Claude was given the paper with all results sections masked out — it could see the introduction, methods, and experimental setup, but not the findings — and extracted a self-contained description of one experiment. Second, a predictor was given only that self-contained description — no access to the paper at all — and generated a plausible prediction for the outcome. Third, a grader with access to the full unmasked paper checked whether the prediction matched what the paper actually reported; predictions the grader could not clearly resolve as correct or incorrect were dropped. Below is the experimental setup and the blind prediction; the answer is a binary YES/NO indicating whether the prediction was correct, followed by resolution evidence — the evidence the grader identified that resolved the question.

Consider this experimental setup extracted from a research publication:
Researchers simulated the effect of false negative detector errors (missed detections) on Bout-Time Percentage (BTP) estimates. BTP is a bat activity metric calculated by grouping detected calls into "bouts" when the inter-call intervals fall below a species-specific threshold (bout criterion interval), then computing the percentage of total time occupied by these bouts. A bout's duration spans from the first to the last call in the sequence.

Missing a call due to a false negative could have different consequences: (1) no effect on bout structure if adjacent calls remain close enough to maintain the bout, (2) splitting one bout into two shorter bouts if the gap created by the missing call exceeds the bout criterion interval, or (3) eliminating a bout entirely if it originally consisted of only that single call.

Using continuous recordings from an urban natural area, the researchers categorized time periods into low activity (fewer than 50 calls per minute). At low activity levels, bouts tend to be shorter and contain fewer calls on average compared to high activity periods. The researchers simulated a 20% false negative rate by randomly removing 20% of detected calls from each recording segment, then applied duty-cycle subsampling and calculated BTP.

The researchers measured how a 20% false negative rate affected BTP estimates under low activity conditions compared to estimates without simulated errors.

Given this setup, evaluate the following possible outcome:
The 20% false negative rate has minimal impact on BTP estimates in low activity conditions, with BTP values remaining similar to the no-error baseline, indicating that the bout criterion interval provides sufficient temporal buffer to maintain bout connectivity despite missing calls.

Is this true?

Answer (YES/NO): NO